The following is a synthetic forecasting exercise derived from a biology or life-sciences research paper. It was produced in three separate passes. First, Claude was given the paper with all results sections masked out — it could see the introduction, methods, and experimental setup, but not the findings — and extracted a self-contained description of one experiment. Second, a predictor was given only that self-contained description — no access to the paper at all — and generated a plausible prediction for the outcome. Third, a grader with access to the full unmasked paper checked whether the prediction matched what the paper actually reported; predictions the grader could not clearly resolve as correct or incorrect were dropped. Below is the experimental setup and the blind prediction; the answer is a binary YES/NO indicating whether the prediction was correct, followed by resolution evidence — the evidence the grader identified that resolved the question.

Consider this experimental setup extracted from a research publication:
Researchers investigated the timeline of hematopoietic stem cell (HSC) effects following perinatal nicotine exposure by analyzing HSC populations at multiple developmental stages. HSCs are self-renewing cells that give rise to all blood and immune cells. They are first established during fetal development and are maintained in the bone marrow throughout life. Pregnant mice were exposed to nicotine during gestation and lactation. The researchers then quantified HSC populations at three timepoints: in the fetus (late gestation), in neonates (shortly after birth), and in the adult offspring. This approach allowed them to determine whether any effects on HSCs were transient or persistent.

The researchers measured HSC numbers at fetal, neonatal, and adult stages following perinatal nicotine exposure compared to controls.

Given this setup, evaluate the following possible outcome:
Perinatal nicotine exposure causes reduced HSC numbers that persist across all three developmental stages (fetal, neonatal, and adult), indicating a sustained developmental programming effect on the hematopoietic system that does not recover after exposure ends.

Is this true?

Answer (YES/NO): YES